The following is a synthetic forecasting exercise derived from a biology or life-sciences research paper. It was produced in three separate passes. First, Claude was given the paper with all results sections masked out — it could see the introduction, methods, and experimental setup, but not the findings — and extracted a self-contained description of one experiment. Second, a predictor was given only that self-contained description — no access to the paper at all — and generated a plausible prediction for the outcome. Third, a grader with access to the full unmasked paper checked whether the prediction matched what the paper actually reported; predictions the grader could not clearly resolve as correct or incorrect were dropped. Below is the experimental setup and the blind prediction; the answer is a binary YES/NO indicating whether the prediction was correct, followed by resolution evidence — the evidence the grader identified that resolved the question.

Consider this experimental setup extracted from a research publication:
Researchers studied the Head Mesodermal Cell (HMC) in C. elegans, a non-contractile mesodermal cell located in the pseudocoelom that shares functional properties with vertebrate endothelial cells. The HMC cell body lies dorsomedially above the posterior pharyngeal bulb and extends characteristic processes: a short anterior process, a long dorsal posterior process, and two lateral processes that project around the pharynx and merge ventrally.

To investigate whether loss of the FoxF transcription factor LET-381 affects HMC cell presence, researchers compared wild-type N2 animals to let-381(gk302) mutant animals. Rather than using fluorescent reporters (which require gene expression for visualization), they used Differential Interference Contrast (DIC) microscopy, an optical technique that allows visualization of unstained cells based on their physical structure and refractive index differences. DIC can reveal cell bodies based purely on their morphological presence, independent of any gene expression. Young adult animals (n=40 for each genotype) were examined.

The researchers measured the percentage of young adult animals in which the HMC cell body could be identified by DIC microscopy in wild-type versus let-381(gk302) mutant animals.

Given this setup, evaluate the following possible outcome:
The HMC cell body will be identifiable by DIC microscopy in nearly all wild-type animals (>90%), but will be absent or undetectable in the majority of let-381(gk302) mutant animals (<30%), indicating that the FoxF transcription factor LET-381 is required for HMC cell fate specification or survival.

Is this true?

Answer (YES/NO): YES